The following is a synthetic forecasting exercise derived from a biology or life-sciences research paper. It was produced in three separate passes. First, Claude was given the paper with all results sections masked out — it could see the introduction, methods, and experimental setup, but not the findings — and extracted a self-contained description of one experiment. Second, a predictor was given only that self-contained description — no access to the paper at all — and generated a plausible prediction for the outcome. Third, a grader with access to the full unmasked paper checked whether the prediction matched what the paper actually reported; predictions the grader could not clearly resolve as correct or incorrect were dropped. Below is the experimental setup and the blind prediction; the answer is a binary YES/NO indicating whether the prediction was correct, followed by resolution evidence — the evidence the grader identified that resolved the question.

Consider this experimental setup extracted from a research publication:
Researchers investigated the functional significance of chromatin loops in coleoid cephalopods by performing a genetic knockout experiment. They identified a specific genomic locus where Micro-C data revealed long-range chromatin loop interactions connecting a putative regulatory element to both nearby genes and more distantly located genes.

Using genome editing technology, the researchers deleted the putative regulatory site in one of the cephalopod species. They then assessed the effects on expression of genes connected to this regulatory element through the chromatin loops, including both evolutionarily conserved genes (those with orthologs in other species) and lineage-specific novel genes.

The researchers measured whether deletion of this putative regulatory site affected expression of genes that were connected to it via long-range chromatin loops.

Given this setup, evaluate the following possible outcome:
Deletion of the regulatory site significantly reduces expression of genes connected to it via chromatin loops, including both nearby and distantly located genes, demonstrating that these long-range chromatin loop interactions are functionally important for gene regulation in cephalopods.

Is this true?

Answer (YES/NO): NO